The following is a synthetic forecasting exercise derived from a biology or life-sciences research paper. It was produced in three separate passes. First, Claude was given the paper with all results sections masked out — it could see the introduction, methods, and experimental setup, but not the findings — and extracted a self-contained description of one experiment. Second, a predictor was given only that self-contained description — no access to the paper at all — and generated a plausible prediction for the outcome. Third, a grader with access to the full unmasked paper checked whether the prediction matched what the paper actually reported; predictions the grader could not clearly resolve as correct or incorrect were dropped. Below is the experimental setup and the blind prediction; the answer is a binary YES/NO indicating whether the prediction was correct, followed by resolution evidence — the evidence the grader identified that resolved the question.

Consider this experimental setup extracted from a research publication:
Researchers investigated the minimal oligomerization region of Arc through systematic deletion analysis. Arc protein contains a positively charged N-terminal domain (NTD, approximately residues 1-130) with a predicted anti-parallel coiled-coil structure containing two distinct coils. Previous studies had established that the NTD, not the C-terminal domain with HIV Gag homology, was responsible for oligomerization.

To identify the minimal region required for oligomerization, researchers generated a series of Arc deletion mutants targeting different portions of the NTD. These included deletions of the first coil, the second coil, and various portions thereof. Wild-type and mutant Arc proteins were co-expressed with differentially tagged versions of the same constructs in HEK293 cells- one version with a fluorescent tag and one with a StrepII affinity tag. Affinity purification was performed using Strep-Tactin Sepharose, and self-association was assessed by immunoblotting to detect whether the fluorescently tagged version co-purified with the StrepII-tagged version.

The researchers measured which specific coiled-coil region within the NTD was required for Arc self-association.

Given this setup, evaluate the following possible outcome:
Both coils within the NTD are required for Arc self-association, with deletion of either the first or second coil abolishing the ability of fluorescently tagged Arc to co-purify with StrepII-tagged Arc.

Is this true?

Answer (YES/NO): NO